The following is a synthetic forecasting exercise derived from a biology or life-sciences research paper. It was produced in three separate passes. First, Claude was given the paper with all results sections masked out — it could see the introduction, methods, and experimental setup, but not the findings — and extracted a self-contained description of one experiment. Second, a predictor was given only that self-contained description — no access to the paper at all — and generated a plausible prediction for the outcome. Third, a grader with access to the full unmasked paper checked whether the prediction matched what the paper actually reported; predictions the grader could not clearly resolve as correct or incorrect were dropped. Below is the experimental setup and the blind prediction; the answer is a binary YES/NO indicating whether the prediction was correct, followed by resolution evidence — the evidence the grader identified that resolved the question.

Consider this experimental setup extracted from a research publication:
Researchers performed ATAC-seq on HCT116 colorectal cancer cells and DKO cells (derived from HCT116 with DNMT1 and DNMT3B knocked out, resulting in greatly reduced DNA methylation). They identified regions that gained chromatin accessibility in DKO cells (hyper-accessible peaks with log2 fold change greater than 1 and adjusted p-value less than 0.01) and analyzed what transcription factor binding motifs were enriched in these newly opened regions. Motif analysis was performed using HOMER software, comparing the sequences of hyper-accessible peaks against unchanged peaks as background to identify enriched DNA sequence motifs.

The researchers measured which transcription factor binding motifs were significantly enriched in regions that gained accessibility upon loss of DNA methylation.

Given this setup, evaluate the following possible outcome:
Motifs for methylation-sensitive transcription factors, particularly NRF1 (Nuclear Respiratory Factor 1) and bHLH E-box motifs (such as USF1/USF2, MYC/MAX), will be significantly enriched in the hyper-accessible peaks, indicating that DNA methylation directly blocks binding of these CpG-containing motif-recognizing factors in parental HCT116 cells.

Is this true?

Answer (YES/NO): NO